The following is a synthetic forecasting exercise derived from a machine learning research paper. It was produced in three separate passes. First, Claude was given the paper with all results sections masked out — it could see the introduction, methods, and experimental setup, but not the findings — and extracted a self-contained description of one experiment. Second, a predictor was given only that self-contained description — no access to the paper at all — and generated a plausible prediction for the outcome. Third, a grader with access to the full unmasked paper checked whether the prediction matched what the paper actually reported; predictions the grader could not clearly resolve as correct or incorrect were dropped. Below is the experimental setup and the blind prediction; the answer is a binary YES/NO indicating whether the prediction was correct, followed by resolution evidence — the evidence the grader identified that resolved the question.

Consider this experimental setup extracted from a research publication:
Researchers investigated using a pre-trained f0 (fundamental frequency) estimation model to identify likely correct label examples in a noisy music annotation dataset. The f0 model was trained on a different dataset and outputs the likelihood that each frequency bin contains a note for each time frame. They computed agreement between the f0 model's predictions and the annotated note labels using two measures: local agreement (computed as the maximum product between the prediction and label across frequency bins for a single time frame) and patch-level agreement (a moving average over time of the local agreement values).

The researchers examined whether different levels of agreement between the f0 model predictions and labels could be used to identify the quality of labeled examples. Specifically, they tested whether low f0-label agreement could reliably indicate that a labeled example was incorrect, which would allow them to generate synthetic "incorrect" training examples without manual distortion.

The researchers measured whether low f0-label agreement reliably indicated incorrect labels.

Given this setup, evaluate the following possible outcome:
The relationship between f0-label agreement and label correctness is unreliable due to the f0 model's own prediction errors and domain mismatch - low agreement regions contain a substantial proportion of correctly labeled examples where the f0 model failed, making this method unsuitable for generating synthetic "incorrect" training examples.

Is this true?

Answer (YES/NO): YES